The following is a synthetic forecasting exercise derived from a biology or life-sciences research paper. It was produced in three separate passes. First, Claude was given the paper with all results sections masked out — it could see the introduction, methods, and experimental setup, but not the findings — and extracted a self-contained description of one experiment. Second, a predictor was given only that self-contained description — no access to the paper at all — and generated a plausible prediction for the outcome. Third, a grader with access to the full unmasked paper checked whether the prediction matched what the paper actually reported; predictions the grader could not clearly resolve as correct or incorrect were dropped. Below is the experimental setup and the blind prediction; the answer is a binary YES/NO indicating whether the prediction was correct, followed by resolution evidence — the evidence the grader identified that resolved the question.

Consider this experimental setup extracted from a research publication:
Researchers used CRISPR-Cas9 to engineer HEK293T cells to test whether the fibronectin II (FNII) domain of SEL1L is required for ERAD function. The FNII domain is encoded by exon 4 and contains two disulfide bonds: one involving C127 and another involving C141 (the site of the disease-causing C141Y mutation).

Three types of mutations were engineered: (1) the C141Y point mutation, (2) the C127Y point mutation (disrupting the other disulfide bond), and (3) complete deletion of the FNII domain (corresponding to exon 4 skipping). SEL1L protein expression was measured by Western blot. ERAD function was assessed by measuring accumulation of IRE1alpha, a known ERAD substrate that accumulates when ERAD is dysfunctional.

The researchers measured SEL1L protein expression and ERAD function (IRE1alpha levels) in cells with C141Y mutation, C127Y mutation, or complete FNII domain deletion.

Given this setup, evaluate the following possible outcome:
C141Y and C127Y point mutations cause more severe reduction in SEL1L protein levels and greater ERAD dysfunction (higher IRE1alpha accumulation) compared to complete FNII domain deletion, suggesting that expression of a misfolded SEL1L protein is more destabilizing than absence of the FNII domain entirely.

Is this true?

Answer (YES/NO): YES